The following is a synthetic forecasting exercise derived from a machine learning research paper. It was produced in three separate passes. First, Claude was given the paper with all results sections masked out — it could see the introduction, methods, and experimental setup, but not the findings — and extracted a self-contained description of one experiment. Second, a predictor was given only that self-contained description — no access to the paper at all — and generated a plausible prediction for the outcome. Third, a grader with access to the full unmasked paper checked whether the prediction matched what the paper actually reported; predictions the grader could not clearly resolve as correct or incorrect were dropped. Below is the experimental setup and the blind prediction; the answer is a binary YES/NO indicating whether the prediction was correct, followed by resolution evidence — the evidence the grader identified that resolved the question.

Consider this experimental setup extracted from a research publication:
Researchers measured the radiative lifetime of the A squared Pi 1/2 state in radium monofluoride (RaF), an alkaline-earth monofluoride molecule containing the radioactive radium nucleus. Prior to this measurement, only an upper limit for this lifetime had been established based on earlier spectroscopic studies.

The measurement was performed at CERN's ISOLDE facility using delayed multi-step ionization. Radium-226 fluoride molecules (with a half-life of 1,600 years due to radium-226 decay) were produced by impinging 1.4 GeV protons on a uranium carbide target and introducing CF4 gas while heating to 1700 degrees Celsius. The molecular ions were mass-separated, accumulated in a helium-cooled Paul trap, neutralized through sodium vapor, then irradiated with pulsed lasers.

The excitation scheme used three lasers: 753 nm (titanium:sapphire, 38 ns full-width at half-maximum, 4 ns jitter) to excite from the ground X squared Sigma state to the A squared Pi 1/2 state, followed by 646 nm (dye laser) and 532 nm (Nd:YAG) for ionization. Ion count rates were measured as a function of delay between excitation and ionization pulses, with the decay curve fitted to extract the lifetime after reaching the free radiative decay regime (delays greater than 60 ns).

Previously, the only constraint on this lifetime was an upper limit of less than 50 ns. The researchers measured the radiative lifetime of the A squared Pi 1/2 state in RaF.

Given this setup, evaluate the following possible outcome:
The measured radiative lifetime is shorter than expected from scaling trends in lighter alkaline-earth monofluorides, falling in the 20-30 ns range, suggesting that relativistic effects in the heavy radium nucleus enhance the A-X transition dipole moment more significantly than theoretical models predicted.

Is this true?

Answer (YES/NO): NO